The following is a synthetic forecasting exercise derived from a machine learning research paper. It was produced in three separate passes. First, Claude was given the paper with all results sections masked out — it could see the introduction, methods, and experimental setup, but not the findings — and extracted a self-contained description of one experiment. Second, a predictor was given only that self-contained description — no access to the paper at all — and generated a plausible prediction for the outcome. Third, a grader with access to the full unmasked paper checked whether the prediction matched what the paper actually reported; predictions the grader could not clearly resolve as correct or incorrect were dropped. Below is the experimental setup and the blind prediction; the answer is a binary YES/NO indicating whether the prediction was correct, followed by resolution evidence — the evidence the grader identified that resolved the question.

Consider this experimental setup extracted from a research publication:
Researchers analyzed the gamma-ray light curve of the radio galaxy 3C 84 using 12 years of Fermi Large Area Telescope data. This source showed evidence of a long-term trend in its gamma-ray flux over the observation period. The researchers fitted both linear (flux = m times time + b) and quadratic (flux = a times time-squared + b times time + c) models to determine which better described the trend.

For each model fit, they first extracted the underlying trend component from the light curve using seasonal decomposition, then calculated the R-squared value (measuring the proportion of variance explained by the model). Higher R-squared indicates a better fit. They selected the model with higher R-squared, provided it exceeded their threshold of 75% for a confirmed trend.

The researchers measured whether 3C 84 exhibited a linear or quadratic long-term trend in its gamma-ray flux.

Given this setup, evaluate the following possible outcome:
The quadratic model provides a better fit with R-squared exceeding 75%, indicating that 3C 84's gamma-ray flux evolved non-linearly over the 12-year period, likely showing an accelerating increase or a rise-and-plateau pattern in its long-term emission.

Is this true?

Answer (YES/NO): YES